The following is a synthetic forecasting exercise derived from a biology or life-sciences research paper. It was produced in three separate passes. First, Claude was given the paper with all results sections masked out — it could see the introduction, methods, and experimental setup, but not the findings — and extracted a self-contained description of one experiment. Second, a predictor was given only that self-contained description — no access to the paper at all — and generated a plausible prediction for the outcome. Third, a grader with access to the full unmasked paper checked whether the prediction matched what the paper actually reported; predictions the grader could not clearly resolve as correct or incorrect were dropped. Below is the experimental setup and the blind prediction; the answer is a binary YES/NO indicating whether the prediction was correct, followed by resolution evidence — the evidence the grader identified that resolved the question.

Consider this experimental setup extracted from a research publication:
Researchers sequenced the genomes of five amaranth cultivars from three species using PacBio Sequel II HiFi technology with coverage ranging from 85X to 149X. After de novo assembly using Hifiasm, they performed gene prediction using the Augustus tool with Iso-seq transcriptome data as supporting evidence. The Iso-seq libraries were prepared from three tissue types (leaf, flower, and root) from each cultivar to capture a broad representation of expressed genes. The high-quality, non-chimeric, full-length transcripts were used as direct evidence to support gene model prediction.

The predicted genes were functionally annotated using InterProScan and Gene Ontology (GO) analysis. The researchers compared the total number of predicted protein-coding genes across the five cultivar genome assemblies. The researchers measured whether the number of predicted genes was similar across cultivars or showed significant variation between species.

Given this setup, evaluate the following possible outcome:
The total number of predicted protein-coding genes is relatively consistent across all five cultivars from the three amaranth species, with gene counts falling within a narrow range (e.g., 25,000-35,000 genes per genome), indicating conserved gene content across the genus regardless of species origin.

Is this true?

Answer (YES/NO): NO